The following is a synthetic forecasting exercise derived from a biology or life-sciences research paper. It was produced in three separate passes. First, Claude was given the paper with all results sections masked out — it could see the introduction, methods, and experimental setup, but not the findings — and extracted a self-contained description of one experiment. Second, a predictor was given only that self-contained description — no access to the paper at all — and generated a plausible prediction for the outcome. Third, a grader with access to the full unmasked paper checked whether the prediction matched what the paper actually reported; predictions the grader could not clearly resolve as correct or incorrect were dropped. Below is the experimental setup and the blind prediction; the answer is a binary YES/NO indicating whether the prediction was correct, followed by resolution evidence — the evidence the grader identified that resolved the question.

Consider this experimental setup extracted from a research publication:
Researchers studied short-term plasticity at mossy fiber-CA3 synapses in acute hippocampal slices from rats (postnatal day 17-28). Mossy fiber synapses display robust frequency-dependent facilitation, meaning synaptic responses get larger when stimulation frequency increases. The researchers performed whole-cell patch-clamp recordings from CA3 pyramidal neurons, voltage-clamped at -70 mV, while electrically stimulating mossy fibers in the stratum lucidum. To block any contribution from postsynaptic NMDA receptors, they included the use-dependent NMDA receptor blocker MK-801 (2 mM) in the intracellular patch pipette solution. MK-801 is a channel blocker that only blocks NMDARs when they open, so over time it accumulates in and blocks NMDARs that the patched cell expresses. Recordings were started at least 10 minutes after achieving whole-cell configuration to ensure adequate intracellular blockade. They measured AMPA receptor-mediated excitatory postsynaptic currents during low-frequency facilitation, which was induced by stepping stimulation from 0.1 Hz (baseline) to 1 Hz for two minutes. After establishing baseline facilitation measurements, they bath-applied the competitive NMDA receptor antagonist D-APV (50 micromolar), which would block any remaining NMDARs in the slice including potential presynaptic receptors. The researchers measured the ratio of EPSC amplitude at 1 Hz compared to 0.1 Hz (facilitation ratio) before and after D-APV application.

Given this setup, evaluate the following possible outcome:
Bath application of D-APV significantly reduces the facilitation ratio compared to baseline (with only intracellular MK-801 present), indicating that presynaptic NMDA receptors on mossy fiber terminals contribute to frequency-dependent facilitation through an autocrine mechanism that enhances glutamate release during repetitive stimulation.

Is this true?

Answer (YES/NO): YES